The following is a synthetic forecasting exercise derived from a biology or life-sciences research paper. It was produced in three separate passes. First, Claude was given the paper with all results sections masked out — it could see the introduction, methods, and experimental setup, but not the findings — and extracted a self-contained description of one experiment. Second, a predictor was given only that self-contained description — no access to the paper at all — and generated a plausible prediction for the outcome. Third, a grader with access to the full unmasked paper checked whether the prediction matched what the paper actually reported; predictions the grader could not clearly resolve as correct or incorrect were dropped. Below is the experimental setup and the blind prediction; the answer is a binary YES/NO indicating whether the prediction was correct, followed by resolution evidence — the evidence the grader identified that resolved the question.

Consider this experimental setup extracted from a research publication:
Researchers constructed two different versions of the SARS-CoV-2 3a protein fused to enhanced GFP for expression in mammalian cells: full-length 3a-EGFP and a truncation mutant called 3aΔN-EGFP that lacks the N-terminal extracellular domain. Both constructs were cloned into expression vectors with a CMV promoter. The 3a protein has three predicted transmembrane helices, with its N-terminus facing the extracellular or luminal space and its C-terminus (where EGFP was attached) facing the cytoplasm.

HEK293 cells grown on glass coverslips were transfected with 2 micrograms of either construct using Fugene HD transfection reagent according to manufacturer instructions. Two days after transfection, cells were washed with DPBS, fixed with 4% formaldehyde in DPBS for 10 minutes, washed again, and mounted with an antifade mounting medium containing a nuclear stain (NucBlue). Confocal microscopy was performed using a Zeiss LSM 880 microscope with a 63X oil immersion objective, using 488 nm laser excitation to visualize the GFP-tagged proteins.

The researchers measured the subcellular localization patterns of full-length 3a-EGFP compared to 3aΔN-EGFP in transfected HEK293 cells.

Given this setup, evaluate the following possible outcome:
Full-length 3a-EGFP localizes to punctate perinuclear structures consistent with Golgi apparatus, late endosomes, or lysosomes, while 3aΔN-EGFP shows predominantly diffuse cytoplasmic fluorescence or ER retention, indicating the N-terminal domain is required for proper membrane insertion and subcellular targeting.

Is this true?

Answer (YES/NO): NO